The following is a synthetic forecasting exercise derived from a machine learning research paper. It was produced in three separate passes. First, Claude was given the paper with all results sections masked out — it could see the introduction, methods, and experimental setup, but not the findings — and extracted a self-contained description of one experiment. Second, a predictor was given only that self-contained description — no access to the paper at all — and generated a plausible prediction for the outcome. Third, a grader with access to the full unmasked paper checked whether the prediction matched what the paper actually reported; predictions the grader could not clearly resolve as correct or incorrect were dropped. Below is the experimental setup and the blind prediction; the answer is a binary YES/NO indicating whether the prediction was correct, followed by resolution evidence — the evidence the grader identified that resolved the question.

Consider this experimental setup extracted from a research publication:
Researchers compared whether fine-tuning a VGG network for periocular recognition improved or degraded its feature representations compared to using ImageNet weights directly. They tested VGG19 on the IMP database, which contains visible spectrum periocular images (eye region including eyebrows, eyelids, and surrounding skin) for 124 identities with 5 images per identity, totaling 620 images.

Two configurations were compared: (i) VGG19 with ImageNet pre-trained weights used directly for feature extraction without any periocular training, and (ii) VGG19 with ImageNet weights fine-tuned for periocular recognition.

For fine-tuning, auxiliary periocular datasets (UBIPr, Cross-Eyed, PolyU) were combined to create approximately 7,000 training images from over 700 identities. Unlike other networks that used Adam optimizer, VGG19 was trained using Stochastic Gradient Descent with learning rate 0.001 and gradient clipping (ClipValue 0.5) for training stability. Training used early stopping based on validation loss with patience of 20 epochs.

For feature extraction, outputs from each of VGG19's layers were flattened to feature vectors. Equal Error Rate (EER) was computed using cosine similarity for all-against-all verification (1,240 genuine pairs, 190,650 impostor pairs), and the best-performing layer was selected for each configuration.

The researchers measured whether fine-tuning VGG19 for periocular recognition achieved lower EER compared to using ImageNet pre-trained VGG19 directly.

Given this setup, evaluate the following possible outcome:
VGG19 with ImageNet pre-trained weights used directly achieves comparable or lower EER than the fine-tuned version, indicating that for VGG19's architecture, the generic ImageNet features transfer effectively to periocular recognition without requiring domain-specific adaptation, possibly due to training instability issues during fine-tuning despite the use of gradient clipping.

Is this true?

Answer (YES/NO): NO